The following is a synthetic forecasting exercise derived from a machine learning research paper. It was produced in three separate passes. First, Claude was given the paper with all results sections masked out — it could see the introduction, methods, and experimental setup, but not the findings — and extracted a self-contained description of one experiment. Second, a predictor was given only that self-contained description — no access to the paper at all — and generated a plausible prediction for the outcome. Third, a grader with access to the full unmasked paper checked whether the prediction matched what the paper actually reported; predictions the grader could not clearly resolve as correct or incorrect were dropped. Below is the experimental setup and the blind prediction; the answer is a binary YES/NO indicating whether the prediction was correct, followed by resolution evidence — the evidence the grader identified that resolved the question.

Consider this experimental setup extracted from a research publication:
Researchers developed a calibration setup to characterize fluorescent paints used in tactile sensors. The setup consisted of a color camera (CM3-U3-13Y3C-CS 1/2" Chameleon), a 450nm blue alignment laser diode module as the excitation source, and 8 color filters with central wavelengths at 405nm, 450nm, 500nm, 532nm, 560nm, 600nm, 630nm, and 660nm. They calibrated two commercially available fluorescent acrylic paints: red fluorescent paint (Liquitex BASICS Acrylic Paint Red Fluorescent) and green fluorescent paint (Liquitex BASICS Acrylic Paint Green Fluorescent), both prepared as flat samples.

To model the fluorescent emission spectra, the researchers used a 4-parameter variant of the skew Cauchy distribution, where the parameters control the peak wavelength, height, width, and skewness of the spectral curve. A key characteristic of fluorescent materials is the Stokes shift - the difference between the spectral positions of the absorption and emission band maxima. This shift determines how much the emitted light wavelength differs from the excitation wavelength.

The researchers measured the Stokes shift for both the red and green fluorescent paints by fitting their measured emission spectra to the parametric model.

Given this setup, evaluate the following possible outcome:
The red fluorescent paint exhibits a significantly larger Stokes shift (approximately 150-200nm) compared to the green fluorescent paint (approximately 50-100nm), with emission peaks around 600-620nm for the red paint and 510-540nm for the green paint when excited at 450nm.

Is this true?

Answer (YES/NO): NO